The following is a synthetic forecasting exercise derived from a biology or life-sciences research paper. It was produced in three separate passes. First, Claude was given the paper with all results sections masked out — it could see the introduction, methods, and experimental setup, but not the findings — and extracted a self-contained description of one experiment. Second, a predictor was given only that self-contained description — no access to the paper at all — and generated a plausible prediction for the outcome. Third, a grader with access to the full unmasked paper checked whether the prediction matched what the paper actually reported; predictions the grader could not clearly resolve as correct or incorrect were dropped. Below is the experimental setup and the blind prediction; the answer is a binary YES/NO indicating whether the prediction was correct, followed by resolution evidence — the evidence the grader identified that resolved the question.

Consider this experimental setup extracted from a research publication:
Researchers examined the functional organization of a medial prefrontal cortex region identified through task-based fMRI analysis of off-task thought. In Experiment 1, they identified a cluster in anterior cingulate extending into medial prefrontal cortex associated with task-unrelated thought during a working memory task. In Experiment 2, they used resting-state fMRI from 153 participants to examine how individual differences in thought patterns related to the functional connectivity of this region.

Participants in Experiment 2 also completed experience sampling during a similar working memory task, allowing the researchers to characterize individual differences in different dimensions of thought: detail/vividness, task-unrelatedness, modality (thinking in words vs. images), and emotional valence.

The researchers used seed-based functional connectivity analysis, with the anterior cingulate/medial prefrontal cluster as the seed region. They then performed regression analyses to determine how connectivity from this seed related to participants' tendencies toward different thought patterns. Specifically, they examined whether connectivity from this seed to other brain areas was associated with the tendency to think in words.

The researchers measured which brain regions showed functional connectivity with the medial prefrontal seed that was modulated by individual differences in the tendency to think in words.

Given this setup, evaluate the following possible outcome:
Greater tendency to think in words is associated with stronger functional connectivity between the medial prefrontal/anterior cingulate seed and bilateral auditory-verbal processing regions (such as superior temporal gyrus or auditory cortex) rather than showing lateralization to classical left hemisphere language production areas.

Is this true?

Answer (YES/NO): NO